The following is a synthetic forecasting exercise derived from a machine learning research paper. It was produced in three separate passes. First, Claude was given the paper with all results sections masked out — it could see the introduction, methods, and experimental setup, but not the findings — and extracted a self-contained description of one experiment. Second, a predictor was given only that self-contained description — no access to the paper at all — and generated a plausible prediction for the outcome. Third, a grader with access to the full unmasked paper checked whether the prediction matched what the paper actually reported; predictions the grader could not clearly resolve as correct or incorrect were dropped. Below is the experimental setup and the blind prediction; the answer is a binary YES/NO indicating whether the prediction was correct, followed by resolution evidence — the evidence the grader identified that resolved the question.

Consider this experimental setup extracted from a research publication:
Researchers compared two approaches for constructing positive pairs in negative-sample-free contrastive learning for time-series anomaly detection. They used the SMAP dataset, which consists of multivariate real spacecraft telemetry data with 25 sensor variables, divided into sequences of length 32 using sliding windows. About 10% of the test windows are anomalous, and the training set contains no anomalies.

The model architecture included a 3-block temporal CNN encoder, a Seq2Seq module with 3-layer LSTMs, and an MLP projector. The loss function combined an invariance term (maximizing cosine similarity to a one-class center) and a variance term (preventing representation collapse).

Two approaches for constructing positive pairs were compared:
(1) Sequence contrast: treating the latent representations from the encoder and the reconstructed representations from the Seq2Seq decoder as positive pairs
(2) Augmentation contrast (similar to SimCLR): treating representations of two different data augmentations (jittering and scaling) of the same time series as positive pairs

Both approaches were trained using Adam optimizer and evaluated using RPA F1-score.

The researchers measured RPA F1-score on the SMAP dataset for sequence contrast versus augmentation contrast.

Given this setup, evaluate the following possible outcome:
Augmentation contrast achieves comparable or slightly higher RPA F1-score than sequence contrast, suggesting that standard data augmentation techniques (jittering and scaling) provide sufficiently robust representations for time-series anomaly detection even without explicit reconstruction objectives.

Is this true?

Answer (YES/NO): NO